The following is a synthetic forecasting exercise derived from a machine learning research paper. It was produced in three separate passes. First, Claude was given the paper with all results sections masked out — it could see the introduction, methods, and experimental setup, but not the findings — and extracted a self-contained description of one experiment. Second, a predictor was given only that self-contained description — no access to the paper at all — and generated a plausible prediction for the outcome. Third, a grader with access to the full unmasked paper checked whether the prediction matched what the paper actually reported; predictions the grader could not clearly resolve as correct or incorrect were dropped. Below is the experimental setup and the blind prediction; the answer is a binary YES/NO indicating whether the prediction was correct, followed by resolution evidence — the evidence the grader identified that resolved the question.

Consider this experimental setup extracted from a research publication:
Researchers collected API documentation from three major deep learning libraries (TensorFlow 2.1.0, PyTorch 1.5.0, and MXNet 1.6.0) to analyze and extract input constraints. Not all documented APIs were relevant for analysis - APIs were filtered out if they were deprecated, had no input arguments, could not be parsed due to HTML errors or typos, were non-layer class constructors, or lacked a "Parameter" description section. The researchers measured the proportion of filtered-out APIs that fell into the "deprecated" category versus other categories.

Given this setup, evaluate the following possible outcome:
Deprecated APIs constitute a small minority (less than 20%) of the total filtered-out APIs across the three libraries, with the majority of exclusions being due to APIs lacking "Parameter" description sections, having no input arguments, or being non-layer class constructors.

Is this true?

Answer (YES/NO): NO